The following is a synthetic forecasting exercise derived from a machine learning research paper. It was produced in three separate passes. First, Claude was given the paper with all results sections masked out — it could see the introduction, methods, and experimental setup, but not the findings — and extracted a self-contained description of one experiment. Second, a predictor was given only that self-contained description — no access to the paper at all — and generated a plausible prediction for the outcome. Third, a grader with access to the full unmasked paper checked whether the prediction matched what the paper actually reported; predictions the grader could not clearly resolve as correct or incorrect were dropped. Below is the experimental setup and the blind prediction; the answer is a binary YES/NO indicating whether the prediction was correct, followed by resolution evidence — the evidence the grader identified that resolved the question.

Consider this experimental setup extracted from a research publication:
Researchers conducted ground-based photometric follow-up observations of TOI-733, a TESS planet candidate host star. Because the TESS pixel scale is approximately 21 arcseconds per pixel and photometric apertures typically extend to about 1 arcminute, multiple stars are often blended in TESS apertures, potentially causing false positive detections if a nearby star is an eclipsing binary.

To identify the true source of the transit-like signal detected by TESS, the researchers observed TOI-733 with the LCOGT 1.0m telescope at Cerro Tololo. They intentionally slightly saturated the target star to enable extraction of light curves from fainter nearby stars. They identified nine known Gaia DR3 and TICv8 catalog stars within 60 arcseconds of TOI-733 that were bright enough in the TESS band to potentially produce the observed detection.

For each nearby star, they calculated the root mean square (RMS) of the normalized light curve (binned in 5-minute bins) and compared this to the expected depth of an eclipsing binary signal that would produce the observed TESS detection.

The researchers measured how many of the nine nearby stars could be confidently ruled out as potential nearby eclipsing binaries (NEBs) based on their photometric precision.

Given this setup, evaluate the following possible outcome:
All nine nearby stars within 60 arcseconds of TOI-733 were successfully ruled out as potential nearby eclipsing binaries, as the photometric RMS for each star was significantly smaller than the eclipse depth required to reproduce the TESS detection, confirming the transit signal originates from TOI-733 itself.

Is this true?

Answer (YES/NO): NO